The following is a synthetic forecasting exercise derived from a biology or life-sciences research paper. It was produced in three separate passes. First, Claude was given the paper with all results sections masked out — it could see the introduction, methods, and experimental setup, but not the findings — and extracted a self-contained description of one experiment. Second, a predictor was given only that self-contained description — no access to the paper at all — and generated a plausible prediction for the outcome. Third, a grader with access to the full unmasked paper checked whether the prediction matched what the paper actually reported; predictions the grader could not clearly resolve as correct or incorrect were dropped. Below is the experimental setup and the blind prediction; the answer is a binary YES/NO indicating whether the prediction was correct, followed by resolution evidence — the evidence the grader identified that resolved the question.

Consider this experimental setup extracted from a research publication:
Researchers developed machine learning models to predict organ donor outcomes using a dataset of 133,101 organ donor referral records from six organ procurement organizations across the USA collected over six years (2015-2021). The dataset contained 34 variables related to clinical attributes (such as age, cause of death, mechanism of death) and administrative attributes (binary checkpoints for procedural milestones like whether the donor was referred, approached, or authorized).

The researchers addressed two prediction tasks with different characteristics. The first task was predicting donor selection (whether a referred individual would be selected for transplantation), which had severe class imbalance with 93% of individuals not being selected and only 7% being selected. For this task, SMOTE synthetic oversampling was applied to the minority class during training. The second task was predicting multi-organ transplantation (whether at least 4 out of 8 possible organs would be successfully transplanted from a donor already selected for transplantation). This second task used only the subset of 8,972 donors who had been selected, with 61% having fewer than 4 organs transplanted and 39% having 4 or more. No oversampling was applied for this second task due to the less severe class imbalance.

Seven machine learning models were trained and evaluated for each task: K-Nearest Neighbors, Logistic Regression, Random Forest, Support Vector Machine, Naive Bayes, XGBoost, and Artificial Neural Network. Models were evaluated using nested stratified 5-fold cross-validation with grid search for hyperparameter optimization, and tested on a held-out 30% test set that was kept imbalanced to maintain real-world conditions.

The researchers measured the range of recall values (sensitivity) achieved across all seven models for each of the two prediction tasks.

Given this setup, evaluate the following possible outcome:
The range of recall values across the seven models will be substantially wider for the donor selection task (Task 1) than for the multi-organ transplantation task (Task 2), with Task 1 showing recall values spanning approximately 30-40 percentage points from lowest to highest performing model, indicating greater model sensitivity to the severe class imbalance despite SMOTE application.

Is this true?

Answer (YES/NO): NO